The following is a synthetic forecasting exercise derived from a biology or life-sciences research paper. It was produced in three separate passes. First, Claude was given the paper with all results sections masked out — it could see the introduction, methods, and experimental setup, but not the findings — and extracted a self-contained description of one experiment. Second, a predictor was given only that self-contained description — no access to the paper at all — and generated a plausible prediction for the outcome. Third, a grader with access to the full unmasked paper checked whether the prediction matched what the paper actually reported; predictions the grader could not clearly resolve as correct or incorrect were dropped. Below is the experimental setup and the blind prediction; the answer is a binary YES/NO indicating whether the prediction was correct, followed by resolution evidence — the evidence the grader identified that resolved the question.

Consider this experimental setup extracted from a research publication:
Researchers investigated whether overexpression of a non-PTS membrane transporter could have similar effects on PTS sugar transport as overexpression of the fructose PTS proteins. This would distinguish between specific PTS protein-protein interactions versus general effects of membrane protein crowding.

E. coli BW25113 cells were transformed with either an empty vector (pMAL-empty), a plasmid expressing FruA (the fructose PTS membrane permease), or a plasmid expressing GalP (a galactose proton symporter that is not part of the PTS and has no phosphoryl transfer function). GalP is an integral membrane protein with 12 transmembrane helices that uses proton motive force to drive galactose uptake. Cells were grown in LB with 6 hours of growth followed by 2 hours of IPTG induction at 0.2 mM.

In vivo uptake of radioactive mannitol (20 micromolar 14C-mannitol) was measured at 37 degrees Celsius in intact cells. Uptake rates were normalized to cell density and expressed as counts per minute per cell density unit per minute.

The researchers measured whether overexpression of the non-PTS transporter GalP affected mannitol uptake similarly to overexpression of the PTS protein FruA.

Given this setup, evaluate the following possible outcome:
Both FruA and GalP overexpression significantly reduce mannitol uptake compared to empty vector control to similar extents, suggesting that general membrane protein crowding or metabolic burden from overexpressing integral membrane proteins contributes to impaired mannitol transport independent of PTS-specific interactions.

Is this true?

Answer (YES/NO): NO